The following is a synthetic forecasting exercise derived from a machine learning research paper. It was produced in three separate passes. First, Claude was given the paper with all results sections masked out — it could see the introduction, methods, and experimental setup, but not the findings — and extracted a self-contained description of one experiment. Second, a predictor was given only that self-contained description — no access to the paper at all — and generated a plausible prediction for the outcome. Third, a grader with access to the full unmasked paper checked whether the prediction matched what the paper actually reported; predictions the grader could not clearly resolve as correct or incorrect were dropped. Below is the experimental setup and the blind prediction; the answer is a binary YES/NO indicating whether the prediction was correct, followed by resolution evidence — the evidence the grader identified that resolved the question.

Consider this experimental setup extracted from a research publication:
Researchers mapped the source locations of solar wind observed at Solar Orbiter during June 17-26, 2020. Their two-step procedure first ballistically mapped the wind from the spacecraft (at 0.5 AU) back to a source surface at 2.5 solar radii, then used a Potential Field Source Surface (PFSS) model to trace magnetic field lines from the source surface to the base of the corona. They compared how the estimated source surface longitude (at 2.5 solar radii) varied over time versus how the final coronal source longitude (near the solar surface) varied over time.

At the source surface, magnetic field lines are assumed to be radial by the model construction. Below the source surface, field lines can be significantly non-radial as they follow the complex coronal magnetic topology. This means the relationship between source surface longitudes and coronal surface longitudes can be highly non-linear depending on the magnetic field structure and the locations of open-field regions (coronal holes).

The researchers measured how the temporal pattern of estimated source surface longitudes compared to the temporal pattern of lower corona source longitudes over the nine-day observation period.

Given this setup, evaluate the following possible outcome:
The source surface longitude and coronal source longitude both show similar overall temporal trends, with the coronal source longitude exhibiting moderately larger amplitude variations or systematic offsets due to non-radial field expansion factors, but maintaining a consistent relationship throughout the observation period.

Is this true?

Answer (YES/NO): NO